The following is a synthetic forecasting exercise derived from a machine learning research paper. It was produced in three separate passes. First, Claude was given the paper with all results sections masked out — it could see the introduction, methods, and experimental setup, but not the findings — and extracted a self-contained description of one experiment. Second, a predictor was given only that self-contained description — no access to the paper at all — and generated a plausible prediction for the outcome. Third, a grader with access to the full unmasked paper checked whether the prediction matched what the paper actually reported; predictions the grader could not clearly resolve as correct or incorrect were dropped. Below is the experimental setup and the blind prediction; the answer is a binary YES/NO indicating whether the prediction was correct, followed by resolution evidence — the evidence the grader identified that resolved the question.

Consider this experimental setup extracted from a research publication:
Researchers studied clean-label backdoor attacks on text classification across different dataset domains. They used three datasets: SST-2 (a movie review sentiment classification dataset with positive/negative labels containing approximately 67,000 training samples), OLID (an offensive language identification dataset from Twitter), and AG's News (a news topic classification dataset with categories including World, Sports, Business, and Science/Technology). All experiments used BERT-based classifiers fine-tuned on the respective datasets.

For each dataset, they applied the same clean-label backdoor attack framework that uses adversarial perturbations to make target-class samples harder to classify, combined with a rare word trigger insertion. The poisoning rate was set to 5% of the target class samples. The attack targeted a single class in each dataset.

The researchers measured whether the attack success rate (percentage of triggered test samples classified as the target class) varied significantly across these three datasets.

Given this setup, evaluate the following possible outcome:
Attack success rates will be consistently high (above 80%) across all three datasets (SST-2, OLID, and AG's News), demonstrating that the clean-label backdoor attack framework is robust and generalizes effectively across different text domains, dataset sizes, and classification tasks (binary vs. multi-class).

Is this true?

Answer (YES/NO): YES